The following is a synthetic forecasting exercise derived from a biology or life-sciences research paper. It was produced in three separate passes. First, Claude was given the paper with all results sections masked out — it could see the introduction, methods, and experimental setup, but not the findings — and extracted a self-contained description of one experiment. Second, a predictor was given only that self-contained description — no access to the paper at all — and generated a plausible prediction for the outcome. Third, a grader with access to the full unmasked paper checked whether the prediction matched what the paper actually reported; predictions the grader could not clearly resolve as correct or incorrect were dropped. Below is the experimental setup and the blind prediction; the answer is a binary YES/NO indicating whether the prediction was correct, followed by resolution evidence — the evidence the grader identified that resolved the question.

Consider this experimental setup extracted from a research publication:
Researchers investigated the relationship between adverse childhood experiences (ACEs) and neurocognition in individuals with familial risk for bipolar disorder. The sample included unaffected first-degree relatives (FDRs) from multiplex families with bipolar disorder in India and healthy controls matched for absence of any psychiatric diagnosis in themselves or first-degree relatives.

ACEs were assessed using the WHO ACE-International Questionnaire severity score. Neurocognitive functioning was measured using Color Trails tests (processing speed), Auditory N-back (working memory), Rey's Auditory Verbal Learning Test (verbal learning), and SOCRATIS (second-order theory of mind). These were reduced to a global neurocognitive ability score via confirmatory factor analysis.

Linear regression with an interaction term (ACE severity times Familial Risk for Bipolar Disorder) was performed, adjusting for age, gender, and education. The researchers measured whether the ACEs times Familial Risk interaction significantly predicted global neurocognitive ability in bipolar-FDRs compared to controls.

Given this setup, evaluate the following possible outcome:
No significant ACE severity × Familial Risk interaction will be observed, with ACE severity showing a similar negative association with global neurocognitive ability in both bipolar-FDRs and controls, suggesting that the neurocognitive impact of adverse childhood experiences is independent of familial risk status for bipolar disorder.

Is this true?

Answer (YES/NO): NO